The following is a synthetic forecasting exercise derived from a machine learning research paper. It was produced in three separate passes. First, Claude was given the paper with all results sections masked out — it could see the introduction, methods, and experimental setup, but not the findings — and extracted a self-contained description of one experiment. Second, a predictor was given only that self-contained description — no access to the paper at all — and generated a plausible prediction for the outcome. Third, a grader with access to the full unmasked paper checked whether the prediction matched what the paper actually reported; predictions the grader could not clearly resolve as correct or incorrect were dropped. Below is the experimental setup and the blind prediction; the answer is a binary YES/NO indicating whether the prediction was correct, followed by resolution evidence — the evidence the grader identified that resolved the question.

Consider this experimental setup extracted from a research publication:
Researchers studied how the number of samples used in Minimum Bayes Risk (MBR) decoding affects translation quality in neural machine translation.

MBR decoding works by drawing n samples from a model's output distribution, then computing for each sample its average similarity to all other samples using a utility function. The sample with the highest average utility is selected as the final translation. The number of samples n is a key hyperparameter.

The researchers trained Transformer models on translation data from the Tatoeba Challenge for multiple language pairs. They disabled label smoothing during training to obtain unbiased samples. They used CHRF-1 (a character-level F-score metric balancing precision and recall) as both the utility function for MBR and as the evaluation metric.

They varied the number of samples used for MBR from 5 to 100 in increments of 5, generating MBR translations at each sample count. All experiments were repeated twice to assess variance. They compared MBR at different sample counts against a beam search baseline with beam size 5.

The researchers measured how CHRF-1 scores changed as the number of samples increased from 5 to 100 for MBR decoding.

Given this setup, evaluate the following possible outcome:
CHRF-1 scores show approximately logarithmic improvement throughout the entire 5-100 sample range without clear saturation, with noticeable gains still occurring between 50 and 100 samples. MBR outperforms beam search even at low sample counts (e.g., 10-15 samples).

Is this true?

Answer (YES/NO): NO